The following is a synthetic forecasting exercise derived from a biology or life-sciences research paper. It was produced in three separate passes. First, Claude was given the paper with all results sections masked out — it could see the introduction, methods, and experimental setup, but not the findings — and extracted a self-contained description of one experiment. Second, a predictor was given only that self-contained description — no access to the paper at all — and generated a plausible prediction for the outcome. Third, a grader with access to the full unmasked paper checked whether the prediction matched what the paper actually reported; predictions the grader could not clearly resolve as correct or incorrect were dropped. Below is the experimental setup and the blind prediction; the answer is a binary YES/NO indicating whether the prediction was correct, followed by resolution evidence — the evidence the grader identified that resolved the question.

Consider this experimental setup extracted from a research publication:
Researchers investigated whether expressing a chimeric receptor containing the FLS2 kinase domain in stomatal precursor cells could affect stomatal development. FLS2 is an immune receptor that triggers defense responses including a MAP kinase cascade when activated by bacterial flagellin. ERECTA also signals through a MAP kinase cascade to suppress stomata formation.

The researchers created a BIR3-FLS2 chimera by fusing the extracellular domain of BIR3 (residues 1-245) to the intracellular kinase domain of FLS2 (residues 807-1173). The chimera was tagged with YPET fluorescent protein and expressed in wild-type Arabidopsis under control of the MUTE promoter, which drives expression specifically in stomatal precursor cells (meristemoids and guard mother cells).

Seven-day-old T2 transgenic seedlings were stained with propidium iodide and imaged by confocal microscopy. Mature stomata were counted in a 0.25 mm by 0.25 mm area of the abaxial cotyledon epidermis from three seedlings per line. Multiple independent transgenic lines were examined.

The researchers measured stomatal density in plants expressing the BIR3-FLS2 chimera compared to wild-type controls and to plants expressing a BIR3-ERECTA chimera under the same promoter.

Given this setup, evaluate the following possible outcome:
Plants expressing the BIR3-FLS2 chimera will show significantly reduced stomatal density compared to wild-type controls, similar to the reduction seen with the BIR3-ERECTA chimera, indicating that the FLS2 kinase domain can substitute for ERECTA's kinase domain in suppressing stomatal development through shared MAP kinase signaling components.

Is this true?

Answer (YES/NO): NO